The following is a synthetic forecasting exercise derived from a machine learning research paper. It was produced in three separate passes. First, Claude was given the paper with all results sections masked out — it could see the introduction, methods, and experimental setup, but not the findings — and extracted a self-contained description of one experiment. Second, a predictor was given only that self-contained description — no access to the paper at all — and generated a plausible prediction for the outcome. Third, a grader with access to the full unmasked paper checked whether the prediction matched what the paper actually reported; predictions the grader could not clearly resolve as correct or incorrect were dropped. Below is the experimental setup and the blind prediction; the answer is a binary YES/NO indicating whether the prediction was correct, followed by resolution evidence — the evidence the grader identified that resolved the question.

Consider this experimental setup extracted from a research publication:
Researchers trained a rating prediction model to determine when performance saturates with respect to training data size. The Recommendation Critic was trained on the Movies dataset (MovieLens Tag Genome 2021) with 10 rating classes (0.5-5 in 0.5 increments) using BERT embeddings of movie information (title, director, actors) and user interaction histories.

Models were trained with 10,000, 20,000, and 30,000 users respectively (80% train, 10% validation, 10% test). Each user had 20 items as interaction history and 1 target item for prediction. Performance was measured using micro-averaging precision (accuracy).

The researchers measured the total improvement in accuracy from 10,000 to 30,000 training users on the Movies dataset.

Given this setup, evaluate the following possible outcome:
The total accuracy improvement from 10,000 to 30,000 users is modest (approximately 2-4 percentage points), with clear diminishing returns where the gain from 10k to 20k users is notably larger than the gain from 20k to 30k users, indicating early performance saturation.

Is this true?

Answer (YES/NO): NO